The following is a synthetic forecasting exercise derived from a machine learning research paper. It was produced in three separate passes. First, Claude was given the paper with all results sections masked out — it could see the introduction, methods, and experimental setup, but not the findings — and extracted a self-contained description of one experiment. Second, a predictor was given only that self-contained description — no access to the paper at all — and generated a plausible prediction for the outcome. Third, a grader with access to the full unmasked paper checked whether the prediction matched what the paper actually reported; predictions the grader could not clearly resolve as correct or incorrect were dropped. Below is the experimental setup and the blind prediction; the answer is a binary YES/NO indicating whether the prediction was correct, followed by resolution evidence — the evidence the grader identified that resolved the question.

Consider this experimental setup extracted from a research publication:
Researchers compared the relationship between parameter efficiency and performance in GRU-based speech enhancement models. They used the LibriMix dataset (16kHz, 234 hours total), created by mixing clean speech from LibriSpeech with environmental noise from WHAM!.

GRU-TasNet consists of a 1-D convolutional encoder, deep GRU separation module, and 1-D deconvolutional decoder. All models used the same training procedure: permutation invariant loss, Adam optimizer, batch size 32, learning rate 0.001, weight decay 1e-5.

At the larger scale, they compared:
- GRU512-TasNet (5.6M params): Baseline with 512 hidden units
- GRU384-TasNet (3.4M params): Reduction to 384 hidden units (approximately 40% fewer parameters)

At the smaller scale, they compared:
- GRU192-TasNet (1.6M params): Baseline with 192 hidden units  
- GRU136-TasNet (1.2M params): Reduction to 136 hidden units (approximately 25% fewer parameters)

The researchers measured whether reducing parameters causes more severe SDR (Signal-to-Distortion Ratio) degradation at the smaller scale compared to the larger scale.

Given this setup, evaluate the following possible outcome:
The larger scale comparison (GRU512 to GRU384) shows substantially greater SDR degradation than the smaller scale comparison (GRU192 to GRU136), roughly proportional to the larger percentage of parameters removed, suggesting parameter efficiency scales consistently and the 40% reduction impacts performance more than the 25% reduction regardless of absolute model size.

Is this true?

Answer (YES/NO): NO